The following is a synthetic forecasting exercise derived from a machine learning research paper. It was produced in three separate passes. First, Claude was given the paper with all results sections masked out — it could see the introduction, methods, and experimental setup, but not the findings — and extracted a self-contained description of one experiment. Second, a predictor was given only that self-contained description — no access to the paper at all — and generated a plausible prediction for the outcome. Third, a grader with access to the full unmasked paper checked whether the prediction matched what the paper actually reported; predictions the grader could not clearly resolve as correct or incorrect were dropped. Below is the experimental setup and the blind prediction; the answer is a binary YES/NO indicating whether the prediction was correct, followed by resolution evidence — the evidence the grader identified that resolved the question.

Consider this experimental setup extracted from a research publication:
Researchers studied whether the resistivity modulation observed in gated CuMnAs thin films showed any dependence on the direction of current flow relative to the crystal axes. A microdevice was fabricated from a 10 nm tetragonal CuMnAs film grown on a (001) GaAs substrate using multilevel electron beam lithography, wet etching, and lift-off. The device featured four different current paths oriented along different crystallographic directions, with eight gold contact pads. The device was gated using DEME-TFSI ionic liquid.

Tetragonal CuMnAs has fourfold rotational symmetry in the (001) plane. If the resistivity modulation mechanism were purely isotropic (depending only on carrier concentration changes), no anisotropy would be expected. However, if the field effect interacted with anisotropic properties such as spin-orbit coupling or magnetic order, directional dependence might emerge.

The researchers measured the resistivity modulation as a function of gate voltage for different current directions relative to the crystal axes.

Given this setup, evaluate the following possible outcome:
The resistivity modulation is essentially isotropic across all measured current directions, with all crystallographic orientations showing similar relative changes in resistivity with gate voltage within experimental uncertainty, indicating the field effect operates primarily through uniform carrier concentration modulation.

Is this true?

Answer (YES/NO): YES